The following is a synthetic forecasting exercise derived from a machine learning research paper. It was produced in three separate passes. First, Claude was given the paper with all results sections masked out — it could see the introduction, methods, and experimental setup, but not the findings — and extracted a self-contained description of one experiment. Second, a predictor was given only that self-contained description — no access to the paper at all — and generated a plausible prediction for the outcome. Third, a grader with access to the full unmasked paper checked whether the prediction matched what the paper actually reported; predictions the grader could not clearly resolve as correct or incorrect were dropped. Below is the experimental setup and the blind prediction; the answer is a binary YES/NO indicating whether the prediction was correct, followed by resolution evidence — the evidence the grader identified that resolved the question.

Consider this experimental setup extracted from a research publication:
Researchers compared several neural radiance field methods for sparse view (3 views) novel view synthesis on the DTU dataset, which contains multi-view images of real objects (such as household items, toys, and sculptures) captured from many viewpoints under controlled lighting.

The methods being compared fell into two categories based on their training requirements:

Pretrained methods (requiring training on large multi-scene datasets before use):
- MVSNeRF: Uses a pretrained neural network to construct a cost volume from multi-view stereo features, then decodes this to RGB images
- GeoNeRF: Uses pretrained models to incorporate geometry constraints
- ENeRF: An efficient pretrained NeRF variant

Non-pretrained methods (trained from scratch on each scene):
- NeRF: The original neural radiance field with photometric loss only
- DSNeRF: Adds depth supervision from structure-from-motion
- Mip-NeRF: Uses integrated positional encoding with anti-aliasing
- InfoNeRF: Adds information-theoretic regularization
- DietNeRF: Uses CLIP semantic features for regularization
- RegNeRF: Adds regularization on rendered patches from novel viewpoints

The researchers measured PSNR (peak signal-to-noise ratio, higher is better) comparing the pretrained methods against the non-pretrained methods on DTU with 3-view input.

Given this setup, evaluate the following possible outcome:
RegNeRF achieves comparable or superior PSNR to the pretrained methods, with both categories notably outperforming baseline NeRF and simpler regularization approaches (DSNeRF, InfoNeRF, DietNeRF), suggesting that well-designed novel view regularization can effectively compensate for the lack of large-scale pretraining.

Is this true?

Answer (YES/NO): NO